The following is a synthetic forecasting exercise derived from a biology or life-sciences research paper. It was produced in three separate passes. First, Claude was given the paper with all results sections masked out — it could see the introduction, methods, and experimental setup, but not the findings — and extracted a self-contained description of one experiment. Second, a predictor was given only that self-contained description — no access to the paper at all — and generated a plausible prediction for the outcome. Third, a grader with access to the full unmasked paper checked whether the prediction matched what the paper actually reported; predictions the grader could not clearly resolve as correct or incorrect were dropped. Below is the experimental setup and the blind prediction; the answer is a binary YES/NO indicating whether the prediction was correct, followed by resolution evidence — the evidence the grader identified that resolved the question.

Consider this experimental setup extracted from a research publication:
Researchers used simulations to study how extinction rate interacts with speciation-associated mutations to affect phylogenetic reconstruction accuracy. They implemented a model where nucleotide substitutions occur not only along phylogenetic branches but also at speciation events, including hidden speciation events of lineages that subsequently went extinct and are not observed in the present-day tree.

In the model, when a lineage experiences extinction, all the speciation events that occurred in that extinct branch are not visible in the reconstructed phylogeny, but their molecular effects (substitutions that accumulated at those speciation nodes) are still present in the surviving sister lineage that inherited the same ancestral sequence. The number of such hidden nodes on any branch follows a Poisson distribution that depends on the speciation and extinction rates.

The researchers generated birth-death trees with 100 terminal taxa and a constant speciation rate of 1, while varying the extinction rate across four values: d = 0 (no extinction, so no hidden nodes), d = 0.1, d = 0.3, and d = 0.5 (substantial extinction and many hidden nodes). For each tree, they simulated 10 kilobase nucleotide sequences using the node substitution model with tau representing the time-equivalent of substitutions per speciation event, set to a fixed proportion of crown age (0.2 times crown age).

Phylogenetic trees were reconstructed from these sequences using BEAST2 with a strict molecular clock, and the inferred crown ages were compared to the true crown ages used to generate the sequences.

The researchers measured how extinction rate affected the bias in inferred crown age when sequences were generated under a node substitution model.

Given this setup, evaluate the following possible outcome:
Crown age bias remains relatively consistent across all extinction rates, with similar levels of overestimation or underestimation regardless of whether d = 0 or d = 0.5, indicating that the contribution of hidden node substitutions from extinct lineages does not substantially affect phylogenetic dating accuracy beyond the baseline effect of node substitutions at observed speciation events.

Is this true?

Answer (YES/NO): NO